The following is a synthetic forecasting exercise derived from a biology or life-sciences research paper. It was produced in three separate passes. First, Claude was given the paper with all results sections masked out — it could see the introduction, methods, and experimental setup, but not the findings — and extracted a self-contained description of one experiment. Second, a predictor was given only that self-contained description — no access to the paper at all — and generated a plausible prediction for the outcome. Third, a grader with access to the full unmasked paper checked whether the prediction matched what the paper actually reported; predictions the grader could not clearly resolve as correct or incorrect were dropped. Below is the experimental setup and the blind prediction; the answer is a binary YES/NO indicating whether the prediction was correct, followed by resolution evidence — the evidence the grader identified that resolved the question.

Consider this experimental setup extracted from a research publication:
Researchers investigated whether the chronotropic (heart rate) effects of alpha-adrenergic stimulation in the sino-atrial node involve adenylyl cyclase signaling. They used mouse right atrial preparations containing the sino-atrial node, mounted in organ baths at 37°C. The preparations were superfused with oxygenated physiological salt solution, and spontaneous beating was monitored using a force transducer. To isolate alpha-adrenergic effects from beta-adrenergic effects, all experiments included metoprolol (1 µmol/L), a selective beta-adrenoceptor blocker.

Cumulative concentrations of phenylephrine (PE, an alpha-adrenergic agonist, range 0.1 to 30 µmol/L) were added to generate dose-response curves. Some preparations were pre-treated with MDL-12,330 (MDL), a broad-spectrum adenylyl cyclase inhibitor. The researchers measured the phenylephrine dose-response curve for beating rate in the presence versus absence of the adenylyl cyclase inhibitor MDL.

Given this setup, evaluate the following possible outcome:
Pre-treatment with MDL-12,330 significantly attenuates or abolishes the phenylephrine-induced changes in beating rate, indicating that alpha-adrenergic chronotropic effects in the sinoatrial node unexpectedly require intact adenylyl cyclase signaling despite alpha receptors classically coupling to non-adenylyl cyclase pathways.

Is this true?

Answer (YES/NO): YES